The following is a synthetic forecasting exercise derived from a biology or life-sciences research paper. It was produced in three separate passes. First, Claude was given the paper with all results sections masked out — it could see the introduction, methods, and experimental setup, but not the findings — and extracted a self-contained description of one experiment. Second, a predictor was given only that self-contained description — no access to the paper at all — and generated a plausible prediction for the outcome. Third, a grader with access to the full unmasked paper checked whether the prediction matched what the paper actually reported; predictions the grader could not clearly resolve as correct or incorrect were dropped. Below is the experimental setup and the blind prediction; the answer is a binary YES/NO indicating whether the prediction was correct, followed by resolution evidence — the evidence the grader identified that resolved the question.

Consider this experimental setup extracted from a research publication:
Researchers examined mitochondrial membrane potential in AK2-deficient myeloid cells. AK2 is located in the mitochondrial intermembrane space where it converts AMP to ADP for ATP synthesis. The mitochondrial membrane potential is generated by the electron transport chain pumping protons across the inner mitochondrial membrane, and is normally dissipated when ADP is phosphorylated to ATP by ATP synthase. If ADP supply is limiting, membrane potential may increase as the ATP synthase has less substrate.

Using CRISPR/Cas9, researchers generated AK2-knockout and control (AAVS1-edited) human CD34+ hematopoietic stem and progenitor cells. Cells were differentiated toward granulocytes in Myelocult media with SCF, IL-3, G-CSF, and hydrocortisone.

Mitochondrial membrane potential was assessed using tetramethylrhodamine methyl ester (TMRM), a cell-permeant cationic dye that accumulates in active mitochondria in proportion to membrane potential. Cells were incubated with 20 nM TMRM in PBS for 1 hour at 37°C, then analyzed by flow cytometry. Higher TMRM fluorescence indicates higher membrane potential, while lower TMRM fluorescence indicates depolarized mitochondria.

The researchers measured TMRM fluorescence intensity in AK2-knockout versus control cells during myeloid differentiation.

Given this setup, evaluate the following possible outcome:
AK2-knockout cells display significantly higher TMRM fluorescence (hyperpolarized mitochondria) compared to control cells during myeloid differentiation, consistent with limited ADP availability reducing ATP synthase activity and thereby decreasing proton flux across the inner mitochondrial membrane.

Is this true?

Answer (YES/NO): NO